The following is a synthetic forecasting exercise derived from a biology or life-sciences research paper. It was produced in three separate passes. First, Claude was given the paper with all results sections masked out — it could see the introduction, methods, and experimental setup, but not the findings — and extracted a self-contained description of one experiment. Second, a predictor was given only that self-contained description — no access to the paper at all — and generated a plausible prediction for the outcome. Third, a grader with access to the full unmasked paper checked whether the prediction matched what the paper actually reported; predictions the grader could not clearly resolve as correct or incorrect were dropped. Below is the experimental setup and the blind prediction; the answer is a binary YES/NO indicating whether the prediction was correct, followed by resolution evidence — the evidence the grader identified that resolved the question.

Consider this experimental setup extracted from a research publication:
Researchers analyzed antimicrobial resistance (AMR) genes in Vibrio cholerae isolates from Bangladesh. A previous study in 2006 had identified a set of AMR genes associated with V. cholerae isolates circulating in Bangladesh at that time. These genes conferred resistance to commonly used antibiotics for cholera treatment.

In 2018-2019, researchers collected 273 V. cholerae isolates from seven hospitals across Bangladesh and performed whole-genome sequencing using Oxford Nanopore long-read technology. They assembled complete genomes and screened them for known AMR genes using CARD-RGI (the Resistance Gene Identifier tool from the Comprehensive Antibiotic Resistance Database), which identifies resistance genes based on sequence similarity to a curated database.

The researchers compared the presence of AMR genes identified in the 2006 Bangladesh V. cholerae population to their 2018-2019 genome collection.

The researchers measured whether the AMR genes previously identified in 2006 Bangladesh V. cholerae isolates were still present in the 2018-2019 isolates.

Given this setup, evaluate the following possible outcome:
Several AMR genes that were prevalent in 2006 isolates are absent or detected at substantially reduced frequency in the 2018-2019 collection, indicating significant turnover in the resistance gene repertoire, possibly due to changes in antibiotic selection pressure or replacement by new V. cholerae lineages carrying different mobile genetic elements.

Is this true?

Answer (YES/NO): YES